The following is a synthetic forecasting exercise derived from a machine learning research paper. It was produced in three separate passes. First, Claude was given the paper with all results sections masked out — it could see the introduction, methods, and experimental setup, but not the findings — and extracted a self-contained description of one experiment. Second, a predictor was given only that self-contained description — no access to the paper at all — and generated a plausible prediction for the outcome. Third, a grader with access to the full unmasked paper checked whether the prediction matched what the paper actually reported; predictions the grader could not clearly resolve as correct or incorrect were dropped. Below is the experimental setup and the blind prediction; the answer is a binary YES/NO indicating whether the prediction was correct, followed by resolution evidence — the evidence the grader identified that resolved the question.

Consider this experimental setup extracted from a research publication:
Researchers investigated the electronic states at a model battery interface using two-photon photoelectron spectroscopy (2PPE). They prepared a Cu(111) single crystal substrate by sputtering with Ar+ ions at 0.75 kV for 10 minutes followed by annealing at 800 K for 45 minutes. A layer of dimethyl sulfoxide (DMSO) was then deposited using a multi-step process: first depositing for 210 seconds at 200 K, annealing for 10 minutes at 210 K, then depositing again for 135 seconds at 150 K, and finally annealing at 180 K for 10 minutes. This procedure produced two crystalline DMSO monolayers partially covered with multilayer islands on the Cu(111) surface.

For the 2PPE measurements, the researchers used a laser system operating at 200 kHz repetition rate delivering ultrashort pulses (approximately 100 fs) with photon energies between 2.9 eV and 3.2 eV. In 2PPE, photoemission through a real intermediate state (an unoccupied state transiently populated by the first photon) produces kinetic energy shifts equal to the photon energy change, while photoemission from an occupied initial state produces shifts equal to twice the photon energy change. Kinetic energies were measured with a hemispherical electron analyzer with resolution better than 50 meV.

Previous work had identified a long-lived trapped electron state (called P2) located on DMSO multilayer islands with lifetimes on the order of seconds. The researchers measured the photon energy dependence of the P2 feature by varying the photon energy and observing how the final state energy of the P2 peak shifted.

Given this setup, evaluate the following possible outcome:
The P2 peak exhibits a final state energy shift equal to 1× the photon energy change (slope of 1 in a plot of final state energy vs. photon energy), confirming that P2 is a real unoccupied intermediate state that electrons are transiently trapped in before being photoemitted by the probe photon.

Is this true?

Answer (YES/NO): YES